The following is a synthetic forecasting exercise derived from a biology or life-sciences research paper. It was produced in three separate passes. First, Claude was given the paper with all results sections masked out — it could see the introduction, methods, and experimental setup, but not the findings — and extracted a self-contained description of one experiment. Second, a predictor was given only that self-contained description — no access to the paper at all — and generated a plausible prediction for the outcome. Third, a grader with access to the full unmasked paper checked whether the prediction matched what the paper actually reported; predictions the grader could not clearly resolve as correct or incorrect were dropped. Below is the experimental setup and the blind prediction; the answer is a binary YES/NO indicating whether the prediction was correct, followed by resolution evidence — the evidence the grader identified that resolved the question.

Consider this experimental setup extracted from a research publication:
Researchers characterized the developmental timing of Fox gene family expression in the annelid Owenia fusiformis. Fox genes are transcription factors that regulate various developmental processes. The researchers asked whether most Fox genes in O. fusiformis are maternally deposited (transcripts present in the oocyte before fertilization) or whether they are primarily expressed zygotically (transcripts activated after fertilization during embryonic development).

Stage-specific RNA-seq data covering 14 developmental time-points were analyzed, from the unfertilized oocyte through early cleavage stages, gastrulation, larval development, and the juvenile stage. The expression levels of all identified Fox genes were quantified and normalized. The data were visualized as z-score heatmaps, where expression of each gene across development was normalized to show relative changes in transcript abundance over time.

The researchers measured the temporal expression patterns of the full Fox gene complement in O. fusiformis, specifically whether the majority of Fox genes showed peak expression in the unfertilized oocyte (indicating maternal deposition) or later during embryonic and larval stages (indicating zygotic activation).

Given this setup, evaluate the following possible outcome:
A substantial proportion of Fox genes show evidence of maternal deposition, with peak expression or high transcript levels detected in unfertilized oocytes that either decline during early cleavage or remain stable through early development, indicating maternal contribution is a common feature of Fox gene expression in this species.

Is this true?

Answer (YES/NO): NO